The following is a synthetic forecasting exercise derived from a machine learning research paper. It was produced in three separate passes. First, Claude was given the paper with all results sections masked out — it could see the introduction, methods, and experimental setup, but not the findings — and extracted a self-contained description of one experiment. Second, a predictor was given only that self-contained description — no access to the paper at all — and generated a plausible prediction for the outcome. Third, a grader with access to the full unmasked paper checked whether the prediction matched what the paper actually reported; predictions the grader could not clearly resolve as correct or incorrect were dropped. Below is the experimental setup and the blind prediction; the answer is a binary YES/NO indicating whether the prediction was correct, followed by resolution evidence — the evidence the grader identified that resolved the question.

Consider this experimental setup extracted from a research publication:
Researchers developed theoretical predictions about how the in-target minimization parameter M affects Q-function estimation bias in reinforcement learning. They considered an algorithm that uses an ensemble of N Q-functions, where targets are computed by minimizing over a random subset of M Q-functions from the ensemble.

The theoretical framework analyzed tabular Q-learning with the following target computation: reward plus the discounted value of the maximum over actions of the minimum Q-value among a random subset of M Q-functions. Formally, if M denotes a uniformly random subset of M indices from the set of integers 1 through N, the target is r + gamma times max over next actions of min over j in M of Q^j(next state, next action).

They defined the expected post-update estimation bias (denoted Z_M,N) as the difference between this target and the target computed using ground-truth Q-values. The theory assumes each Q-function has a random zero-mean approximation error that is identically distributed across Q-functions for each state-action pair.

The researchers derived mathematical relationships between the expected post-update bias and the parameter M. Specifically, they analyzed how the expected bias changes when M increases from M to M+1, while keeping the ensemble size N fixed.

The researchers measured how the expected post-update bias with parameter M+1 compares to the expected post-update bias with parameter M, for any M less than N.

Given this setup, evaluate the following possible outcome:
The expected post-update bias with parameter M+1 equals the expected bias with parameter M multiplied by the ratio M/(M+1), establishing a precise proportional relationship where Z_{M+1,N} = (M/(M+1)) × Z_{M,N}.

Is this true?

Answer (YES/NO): NO